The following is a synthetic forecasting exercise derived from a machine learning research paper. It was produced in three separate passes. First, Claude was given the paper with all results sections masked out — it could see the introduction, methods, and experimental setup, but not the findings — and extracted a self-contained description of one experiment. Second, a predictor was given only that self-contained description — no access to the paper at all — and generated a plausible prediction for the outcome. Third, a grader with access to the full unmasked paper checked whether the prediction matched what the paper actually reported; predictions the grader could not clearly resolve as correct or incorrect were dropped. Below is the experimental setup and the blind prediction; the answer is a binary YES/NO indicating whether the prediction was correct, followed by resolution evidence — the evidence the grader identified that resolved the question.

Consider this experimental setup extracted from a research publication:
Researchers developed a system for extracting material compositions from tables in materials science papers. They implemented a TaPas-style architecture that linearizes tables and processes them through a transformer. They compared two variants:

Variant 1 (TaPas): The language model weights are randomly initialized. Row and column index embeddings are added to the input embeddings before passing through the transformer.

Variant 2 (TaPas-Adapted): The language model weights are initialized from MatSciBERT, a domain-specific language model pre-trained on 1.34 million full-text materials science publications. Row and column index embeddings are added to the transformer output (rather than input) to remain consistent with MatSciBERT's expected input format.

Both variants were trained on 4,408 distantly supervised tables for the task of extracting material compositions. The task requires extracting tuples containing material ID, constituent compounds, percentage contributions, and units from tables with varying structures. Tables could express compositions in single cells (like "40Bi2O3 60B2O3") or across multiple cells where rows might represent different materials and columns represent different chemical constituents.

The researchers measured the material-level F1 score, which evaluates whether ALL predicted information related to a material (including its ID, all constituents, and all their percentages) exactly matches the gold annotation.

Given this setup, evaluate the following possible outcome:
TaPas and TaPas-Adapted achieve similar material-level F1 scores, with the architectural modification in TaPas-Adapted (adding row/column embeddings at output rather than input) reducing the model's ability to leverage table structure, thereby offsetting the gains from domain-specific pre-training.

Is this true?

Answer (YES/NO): NO